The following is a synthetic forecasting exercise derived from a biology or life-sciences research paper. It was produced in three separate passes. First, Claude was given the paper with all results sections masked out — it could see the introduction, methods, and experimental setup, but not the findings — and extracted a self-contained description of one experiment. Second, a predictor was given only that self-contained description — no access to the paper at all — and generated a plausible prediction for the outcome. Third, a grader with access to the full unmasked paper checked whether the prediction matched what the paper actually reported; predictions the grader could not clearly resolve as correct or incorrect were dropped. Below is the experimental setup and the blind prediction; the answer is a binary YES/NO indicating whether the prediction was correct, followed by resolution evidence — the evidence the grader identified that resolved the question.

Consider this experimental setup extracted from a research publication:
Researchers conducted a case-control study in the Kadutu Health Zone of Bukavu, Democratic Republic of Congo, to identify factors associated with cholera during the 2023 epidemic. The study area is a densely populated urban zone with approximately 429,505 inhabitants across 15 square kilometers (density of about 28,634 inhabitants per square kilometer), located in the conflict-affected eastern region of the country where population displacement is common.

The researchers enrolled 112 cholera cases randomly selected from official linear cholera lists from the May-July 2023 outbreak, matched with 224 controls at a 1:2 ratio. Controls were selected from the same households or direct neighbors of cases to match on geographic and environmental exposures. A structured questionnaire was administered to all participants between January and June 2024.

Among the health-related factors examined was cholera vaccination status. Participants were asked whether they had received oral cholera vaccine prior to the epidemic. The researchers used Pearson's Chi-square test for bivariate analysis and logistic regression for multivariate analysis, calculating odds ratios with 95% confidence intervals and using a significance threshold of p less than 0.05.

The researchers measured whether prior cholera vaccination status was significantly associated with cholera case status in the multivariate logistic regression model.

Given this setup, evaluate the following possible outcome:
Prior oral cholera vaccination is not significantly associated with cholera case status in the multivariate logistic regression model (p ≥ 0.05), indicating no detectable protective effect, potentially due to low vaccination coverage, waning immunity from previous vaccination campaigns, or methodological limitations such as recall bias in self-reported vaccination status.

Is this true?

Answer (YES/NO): YES